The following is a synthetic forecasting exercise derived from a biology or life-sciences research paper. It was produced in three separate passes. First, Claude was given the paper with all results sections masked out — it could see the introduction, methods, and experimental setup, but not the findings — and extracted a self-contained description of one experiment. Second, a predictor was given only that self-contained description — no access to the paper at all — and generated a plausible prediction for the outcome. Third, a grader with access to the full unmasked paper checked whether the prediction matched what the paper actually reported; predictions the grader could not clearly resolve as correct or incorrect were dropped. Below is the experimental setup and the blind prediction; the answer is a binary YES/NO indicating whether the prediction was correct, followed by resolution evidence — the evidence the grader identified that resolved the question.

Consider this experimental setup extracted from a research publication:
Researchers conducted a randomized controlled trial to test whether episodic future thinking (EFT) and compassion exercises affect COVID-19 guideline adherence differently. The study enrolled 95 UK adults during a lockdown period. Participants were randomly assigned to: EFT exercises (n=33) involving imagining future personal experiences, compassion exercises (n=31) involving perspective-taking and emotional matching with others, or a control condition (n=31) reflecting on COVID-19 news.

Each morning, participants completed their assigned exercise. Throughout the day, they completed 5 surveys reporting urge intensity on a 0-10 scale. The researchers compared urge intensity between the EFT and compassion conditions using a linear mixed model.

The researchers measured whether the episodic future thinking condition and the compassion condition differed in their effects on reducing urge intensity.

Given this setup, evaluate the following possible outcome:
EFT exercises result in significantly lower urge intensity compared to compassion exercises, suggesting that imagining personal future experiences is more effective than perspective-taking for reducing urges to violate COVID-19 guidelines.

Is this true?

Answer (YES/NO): NO